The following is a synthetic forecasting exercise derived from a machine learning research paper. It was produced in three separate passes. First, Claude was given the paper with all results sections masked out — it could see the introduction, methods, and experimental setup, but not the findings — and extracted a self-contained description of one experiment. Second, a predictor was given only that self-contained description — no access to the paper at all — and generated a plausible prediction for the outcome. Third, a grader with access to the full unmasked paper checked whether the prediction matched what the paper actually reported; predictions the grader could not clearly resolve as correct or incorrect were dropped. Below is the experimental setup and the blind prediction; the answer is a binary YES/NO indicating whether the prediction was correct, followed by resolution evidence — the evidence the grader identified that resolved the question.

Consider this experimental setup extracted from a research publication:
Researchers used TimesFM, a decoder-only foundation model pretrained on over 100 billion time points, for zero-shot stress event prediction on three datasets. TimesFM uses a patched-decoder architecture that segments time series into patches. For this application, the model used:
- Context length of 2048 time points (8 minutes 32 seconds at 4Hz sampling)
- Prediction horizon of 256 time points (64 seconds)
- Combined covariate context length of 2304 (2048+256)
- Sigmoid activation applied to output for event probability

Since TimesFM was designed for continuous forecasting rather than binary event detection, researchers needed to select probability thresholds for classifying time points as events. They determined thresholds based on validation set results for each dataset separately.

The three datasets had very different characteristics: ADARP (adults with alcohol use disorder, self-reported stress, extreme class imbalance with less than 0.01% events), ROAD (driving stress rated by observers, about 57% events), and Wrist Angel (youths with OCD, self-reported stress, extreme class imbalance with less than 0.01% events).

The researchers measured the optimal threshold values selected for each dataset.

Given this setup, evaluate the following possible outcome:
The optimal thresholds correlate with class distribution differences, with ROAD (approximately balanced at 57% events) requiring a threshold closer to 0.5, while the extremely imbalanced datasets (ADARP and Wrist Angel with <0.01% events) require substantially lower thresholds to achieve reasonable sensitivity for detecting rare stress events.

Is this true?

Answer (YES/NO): NO